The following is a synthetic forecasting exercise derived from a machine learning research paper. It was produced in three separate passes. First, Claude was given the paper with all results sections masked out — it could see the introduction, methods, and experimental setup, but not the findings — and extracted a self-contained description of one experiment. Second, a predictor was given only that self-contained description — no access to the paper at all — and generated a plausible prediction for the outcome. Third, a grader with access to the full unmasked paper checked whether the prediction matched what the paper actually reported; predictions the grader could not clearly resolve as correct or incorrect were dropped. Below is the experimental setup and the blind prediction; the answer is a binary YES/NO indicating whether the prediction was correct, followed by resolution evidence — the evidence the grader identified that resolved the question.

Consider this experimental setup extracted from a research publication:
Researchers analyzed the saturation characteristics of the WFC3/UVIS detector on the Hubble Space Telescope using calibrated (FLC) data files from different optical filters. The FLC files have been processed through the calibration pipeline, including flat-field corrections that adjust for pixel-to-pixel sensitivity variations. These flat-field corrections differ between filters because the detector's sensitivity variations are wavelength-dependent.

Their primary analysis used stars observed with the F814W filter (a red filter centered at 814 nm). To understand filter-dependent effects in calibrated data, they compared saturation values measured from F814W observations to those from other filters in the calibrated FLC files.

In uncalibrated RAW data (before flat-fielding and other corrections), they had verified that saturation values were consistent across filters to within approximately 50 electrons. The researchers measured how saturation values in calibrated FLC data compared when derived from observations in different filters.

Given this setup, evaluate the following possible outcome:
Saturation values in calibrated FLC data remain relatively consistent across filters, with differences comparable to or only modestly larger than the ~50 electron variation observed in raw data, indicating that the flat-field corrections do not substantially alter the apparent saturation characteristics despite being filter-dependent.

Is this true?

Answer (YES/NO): NO